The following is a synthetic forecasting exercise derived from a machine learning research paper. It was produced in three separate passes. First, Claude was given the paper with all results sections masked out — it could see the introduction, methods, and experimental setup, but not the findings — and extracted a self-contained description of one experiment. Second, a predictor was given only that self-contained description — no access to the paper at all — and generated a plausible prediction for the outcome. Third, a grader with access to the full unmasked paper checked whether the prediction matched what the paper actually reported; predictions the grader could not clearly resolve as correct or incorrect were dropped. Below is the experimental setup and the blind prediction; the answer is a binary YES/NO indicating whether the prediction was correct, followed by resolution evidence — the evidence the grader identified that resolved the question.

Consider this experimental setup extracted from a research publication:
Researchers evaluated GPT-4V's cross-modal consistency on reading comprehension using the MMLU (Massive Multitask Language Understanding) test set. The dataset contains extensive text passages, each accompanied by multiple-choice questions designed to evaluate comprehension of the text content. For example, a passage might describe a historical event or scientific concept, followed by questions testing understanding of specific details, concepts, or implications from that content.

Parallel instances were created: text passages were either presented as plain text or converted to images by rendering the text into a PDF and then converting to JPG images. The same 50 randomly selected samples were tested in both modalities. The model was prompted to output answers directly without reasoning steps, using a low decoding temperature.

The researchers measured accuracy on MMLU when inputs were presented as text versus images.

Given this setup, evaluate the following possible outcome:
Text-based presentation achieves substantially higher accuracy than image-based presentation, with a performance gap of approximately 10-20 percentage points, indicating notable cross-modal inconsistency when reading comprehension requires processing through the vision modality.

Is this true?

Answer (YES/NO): NO